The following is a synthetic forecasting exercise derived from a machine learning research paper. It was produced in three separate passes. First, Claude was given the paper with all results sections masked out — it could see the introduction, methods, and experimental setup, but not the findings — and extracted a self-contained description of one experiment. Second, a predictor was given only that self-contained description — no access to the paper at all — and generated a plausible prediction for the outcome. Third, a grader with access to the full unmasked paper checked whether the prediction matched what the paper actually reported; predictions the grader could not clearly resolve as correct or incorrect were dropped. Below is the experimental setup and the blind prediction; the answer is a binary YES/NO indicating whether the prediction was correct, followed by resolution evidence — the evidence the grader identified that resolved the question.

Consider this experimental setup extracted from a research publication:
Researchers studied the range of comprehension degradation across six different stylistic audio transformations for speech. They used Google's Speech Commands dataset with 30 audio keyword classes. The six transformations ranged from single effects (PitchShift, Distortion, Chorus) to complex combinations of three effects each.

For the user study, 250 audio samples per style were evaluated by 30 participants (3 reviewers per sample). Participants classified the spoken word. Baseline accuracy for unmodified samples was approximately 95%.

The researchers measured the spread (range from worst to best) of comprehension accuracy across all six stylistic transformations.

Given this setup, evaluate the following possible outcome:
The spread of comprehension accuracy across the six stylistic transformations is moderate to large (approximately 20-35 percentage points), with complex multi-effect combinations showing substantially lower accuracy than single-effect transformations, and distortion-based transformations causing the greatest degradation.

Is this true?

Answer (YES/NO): NO